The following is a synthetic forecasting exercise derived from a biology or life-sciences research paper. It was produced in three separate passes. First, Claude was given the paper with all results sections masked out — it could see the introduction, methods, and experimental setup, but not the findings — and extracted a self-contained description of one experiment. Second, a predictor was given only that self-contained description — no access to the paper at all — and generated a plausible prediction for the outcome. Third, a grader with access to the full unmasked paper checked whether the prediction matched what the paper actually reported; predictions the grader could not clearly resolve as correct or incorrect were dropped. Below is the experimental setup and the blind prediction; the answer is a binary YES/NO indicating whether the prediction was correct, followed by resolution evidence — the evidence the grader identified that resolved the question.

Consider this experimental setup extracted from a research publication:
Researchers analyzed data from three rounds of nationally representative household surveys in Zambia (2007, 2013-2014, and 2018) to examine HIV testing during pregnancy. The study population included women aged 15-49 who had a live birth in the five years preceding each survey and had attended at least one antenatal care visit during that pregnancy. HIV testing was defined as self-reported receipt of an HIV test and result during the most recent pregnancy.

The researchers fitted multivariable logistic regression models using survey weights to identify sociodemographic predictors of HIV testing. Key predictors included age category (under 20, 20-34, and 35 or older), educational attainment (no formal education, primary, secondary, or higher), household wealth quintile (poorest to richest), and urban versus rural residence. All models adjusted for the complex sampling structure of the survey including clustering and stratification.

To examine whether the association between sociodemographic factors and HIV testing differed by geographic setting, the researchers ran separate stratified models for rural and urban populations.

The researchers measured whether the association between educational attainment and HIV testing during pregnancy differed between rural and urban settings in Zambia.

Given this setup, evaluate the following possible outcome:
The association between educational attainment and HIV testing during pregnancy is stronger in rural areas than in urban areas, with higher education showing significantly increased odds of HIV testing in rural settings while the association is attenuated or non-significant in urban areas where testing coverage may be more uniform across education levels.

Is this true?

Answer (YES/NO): YES